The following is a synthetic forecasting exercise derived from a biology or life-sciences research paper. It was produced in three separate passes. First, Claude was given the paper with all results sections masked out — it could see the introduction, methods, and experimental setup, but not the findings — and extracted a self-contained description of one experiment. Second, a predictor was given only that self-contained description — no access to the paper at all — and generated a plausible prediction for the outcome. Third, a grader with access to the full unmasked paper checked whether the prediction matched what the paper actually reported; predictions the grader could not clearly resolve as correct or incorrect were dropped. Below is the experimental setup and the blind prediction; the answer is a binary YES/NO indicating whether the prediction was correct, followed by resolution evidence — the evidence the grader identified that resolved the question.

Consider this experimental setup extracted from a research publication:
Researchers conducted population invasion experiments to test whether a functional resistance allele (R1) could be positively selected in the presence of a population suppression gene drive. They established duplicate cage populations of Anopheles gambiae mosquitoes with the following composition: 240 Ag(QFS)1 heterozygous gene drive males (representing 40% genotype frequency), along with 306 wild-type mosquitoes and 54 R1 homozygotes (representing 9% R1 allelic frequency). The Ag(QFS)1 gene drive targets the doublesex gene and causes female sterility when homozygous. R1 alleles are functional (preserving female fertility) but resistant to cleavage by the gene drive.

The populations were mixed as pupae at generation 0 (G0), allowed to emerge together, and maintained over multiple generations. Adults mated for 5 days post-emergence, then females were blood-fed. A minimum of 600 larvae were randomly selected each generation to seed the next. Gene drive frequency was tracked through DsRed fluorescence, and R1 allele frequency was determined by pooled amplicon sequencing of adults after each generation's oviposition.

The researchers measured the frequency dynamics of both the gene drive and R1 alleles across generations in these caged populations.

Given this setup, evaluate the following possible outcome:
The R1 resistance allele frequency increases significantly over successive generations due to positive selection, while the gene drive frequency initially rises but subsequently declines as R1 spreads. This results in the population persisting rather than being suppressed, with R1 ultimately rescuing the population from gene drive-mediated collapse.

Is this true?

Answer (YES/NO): YES